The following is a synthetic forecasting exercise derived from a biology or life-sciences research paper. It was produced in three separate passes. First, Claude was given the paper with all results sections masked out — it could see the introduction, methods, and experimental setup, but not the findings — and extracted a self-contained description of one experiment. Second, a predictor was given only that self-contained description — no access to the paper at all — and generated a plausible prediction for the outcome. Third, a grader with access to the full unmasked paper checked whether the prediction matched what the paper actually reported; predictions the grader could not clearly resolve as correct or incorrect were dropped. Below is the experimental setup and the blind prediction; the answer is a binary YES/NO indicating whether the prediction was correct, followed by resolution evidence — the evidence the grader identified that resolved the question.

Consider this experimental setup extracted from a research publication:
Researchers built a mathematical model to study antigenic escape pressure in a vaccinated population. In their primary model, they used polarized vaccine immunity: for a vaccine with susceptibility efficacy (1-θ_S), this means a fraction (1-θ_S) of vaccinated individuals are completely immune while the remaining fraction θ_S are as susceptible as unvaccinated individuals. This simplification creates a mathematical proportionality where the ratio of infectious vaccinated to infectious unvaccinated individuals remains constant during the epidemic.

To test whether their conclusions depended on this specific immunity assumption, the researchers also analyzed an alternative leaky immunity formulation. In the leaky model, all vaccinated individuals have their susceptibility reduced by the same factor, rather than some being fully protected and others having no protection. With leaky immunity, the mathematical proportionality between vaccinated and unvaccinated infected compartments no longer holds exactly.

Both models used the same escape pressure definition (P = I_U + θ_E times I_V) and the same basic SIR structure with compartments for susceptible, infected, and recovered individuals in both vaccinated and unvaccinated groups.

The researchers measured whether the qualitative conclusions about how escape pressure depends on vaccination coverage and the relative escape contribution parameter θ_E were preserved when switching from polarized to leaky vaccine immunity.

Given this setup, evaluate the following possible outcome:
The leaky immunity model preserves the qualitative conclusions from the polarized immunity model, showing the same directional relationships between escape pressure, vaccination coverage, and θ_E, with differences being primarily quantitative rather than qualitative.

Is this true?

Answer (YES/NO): YES